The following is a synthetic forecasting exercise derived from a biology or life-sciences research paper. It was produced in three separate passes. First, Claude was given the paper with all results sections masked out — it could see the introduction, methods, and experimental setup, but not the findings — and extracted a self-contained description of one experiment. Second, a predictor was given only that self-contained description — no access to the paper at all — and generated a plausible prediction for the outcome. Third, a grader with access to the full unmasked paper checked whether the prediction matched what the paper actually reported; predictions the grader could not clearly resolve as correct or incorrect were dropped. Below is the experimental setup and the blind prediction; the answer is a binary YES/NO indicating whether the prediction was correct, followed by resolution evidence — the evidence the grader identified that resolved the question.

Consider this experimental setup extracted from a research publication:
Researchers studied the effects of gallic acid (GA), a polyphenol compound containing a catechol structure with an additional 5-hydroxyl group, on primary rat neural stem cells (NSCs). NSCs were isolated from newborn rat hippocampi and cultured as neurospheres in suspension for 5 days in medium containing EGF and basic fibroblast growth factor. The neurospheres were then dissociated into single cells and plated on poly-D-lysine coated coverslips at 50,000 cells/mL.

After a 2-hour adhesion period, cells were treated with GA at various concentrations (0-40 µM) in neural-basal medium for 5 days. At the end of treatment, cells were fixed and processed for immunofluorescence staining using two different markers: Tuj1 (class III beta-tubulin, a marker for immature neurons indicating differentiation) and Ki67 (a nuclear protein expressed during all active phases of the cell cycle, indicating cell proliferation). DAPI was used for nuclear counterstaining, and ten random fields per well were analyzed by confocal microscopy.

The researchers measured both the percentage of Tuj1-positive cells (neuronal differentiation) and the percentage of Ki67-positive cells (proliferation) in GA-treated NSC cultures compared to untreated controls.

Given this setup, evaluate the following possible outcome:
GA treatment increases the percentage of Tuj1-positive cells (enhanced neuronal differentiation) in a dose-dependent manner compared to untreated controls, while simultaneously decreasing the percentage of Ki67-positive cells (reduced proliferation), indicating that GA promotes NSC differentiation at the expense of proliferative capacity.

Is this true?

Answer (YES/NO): NO